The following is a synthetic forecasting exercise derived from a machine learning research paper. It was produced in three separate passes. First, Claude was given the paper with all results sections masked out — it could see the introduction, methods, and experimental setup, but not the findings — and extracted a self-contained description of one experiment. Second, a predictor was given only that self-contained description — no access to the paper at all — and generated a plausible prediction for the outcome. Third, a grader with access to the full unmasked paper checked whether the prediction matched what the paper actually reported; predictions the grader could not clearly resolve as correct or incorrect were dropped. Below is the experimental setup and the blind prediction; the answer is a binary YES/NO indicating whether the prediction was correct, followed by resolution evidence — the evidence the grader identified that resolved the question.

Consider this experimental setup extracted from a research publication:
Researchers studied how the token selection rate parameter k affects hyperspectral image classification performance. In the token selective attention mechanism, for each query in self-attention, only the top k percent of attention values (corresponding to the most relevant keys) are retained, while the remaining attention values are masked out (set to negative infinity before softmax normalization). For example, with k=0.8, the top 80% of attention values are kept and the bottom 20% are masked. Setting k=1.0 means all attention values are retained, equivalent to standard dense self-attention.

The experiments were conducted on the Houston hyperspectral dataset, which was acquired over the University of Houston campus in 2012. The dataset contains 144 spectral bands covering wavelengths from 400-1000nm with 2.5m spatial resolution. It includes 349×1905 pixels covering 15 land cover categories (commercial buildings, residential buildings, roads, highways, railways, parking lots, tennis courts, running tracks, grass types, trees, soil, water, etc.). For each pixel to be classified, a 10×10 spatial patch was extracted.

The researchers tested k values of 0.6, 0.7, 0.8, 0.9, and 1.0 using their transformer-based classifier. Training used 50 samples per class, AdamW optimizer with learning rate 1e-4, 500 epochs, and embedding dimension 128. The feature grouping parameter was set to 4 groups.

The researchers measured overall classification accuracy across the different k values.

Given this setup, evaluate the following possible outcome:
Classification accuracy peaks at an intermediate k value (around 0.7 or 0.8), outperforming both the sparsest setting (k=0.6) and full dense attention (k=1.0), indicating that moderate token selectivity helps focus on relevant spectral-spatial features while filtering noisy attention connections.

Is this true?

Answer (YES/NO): NO